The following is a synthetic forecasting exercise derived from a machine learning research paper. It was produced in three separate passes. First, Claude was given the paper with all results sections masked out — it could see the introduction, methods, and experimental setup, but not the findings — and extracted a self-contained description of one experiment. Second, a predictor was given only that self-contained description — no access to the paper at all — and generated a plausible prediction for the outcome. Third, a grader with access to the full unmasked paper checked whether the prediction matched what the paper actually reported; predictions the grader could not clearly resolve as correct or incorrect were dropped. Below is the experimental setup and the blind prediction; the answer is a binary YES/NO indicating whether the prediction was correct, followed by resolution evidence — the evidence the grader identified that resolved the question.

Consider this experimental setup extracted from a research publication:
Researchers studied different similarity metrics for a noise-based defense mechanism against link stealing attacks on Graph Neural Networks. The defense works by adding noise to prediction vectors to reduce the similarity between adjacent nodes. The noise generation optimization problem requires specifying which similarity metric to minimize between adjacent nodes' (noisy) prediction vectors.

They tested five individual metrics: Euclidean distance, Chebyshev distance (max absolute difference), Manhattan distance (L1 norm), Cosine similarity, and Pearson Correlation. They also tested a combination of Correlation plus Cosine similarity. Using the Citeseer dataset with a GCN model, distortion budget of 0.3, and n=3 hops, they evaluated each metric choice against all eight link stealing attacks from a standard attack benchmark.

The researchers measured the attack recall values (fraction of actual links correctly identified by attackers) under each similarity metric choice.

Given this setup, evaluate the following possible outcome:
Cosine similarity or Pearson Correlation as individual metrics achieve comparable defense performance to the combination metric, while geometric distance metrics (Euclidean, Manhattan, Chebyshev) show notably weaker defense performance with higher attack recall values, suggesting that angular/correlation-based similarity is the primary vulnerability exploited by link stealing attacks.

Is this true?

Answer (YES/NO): YES